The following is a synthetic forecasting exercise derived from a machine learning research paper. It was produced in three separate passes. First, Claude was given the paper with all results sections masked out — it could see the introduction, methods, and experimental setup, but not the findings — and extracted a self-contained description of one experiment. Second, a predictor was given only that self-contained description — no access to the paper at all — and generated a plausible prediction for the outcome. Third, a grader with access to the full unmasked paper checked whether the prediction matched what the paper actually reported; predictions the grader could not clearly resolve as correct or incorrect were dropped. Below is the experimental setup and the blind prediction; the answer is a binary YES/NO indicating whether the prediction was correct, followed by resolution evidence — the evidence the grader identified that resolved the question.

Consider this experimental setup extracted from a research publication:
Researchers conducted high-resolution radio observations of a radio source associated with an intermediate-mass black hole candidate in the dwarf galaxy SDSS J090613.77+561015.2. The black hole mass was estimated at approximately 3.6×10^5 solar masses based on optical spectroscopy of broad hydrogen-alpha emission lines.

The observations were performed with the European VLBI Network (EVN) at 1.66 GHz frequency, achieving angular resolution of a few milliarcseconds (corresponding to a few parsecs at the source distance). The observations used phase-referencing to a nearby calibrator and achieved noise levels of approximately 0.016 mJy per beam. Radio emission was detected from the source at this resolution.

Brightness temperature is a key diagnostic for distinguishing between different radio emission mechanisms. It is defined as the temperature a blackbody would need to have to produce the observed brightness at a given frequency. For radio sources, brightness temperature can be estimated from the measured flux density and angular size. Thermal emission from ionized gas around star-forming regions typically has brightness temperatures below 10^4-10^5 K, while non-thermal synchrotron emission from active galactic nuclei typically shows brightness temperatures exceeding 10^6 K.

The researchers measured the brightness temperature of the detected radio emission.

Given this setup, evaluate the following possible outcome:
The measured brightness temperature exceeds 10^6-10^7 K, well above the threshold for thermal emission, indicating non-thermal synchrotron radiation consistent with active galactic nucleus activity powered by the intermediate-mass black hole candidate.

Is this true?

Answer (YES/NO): YES